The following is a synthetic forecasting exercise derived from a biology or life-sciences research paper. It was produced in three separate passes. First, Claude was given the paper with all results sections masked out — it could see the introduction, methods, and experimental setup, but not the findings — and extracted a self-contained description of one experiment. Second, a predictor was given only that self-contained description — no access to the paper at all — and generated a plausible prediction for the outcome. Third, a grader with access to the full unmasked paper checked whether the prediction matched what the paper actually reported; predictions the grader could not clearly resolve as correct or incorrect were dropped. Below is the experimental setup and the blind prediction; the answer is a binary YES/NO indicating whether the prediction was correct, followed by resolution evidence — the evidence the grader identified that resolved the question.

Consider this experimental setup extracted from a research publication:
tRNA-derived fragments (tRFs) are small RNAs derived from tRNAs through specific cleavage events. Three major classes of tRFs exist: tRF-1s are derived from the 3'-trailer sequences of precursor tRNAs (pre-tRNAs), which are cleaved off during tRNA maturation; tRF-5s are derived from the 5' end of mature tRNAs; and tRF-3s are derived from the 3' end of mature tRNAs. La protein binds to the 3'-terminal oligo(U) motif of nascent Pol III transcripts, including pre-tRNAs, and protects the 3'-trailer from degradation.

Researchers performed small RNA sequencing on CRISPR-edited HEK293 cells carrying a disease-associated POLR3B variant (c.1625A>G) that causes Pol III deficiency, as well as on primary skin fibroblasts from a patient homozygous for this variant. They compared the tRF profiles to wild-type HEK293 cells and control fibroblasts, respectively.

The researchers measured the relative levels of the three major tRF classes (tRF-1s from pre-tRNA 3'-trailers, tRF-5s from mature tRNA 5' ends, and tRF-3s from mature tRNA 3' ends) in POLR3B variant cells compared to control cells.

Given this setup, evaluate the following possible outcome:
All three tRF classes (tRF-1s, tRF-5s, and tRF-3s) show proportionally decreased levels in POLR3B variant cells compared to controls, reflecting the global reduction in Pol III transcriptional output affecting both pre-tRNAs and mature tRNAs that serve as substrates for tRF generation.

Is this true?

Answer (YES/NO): NO